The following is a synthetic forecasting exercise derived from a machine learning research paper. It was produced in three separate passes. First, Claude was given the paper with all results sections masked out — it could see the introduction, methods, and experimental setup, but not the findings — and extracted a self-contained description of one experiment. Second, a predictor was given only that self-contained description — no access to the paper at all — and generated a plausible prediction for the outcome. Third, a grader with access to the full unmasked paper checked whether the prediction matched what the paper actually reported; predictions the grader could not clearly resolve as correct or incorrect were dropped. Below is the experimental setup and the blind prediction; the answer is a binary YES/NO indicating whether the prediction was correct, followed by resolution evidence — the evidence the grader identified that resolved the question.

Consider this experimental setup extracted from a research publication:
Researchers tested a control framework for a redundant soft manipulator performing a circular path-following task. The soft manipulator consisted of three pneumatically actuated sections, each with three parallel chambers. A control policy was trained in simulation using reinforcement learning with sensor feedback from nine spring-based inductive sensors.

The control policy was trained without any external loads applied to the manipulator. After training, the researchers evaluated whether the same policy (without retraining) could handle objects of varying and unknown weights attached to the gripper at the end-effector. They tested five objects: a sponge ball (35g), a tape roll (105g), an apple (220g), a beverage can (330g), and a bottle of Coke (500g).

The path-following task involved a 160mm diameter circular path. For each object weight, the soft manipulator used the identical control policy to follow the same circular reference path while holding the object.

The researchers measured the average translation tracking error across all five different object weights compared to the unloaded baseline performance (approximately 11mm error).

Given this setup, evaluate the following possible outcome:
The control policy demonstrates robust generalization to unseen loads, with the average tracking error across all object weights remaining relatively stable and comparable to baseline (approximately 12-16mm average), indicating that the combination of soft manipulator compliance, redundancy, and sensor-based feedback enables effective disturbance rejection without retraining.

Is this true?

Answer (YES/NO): NO